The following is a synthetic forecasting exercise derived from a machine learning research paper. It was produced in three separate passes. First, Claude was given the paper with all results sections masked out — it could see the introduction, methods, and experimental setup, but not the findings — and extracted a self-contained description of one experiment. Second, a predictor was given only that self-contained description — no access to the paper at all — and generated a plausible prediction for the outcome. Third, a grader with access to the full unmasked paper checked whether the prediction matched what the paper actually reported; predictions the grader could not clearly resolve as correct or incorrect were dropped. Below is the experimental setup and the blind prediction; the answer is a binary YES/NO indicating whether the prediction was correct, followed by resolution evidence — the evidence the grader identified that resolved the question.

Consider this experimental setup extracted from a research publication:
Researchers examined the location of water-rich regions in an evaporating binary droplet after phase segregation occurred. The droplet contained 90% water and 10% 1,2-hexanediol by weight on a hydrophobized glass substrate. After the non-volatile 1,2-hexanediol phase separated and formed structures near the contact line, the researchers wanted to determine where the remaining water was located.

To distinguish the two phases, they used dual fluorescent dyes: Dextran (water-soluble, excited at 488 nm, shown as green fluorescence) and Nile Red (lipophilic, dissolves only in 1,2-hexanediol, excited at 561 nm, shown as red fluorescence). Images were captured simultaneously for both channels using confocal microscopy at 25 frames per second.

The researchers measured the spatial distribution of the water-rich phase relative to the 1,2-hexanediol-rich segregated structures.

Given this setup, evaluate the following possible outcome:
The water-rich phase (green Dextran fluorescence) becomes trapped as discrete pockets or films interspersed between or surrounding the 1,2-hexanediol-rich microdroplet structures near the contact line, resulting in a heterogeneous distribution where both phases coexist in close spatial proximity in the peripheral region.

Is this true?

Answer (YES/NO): NO